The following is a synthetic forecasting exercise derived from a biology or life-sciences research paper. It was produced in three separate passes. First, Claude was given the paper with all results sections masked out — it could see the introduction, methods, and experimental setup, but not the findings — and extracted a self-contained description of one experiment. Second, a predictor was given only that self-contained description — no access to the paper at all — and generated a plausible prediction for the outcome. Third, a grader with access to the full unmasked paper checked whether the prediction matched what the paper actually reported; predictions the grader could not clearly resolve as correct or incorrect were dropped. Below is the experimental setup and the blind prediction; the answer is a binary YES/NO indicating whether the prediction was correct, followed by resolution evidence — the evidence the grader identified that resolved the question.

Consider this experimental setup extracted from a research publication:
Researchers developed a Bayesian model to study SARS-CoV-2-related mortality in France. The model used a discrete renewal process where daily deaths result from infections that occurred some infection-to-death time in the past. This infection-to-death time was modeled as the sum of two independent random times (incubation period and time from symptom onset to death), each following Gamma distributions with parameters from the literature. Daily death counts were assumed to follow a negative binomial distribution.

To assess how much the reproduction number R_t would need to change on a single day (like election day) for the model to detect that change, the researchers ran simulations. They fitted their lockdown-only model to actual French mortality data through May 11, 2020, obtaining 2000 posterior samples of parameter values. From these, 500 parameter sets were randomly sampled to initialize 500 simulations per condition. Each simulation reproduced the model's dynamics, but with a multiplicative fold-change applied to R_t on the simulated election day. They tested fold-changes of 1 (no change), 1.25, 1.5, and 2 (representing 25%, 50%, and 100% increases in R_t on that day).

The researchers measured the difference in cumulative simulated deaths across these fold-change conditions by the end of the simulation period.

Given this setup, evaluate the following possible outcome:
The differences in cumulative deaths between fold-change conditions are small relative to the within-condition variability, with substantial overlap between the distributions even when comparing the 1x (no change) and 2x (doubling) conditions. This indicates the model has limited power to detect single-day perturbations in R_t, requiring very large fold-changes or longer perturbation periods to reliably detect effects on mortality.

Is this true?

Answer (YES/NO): NO